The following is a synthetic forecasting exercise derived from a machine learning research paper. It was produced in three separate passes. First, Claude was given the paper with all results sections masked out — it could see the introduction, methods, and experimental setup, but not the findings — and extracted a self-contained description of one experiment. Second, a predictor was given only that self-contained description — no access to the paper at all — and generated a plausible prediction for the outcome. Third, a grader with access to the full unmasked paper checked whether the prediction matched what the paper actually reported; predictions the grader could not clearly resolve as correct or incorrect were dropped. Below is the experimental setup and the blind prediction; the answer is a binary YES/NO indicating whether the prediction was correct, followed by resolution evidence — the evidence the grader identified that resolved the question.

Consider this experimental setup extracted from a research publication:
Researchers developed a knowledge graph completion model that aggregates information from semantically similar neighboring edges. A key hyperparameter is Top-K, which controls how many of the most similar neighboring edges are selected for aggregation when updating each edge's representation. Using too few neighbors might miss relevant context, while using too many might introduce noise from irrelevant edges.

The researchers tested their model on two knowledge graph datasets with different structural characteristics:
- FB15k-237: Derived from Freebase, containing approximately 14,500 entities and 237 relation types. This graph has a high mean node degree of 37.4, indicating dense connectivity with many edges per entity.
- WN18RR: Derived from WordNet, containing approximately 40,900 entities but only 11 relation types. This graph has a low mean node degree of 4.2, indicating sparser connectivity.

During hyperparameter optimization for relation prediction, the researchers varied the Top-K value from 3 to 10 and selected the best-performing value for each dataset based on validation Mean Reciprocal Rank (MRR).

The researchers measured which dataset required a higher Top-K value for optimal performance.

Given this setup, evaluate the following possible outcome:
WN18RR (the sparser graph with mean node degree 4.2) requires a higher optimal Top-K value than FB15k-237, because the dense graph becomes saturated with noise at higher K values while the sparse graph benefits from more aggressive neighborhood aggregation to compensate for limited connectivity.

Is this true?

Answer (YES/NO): NO